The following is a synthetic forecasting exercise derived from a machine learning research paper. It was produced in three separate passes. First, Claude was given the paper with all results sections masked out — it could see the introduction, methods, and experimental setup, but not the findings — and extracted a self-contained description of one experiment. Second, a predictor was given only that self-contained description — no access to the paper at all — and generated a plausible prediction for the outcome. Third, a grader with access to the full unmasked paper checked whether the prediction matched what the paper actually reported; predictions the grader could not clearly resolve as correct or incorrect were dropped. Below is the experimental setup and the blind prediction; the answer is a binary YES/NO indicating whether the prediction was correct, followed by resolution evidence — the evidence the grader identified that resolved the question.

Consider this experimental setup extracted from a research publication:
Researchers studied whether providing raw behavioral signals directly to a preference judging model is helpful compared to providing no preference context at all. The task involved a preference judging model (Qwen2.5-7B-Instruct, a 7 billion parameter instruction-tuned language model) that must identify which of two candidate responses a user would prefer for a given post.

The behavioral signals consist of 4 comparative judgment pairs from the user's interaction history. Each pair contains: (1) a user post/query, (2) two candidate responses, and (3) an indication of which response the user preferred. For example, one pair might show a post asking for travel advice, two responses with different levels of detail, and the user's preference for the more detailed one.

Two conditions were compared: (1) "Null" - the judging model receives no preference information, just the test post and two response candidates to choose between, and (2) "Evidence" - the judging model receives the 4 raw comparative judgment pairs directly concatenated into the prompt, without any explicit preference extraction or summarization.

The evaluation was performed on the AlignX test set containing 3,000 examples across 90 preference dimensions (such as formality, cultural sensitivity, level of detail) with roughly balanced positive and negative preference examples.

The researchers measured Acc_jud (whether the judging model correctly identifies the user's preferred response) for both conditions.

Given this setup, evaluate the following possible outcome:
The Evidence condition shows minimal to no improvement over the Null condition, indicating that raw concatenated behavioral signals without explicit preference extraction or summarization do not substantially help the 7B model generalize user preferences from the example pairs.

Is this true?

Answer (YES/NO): YES